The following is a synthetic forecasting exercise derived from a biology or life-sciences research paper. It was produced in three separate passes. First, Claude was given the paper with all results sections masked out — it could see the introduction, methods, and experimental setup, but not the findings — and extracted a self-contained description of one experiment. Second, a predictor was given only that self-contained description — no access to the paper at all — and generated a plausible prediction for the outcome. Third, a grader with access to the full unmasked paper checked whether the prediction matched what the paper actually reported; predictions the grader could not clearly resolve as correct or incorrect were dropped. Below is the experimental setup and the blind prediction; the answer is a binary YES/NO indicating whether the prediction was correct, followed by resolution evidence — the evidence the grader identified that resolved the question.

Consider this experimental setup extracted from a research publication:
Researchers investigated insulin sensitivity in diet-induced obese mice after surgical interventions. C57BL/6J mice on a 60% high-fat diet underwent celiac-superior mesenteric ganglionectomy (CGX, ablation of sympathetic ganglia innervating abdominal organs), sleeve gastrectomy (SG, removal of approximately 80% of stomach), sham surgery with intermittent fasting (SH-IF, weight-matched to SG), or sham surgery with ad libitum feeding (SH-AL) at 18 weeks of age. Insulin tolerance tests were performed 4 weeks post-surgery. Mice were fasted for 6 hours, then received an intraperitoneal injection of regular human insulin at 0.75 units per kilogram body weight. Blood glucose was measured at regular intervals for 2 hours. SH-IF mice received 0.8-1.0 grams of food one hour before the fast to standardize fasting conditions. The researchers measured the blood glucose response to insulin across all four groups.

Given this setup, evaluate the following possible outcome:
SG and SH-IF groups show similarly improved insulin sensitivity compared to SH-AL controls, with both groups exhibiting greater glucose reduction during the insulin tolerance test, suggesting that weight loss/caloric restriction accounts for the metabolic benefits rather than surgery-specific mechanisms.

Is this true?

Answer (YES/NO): YES